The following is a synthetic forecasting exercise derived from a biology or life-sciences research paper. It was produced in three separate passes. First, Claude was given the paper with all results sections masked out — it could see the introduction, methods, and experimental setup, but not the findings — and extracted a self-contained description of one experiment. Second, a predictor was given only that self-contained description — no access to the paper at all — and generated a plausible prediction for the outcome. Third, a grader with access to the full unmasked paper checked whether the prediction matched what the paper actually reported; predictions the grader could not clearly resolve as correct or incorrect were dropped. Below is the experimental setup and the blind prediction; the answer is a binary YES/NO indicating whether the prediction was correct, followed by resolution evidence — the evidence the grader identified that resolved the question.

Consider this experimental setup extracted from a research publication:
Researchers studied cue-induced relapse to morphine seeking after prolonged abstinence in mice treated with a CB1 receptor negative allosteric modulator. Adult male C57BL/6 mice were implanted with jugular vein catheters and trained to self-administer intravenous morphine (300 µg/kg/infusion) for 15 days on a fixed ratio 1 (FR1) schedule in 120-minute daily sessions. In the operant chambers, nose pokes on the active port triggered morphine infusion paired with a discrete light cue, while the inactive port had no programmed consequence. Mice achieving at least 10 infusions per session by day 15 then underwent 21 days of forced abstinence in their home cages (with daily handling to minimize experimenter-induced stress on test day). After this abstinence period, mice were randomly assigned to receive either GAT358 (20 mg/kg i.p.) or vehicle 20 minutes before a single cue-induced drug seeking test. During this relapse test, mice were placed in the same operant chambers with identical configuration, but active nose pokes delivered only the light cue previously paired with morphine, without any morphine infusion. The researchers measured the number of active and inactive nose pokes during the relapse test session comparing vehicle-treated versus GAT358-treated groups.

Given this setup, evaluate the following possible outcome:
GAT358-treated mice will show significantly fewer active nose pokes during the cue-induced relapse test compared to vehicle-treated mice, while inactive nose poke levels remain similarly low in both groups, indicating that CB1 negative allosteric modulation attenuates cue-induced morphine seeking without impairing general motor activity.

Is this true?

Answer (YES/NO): YES